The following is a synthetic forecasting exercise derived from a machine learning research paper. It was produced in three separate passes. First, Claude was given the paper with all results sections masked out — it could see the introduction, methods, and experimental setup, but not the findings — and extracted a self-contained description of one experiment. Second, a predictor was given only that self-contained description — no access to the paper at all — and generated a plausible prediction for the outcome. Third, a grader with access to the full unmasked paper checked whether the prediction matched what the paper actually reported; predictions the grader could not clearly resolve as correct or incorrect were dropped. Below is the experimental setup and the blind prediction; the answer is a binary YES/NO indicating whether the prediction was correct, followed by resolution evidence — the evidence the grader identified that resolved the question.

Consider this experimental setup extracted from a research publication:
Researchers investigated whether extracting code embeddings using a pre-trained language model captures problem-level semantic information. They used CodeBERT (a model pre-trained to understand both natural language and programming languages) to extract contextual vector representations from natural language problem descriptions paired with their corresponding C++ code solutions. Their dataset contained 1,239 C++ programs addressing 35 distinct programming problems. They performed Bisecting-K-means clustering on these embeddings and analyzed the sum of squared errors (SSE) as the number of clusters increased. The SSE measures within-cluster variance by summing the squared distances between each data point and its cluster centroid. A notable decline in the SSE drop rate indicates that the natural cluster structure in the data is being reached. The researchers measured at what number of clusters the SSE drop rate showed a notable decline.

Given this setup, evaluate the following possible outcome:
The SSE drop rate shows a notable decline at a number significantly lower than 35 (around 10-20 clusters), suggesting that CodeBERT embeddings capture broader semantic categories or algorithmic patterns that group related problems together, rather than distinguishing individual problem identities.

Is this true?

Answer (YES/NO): NO